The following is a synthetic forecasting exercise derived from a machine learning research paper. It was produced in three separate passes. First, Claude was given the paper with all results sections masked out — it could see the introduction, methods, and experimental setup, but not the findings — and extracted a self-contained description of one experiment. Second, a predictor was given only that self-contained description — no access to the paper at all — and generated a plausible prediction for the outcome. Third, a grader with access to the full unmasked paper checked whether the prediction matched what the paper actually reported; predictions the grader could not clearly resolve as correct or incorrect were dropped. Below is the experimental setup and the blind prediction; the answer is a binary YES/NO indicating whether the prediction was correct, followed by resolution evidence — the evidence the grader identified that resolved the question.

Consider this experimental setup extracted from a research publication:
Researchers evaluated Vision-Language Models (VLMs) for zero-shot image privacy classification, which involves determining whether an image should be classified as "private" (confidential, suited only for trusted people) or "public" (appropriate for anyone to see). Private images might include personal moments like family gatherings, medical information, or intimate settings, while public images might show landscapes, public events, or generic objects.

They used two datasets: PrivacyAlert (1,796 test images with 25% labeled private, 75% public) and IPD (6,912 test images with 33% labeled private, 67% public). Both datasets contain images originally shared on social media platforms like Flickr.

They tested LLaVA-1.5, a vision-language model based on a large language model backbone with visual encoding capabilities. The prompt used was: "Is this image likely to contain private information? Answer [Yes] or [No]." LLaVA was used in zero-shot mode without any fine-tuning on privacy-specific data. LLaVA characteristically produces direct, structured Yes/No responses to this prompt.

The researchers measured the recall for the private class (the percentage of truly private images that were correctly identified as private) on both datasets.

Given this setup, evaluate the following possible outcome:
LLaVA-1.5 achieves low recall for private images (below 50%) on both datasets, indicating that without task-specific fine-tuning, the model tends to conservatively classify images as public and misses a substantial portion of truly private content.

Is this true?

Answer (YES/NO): NO